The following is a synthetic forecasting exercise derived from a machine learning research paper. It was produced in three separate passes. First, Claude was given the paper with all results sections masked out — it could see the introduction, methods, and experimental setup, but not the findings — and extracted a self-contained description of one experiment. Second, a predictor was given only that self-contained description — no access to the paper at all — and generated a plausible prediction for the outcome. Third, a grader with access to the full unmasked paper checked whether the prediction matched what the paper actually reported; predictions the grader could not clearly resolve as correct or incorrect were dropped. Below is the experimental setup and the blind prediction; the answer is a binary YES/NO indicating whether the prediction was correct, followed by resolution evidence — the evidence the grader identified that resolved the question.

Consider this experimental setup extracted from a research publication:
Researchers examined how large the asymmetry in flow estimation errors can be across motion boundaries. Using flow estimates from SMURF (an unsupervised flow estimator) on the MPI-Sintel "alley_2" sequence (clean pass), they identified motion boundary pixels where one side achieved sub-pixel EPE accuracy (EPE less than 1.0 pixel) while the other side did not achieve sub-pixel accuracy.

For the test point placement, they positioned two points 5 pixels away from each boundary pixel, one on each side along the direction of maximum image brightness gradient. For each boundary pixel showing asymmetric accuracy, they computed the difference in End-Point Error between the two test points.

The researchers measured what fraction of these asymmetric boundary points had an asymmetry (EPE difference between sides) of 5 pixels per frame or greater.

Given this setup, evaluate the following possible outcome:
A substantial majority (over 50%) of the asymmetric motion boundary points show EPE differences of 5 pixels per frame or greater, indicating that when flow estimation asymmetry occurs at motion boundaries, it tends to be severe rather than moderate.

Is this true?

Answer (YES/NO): NO